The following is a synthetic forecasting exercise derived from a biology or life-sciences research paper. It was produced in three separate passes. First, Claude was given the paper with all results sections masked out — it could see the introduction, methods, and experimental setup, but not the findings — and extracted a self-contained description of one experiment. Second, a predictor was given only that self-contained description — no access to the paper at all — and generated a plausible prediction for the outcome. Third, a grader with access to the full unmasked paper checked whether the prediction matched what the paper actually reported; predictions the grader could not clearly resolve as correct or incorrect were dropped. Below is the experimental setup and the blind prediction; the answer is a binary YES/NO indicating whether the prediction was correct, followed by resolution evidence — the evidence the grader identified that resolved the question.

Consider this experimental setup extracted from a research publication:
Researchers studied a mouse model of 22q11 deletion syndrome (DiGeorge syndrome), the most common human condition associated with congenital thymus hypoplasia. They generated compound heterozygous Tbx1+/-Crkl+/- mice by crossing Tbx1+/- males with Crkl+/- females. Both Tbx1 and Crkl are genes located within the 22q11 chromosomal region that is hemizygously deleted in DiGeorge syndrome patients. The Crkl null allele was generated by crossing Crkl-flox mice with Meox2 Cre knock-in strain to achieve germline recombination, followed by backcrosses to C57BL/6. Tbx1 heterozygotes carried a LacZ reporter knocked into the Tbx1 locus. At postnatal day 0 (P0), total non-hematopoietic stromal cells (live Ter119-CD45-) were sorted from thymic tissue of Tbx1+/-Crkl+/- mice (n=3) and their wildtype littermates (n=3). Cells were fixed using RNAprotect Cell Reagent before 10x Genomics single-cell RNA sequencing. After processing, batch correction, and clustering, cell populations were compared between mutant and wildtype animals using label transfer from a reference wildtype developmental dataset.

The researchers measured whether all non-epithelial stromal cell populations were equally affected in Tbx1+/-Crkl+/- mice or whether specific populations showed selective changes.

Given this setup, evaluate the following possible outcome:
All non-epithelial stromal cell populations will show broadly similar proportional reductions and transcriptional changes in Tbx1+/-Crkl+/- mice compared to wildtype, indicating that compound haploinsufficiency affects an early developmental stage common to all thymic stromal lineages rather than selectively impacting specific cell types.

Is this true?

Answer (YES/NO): NO